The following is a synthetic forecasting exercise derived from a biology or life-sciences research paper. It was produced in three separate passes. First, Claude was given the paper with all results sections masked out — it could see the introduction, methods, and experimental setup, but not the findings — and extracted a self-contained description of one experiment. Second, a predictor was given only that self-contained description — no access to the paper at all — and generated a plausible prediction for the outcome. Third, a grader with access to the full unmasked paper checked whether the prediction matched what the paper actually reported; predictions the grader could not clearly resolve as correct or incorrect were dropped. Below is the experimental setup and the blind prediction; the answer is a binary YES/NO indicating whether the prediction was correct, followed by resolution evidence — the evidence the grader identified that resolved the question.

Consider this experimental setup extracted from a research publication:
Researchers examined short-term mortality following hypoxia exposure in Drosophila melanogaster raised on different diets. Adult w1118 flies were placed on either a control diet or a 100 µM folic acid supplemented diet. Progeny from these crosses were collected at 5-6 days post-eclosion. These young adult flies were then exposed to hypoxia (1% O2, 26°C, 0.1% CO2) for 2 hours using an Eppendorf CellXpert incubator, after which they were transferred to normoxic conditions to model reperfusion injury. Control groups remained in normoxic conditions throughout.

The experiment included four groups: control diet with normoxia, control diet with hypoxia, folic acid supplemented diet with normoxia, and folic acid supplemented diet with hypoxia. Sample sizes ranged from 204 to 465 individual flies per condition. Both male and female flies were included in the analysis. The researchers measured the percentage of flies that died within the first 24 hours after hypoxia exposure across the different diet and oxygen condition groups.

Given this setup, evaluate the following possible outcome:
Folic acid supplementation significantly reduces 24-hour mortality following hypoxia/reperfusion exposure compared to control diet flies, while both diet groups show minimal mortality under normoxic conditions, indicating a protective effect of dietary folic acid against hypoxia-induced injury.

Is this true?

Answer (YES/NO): NO